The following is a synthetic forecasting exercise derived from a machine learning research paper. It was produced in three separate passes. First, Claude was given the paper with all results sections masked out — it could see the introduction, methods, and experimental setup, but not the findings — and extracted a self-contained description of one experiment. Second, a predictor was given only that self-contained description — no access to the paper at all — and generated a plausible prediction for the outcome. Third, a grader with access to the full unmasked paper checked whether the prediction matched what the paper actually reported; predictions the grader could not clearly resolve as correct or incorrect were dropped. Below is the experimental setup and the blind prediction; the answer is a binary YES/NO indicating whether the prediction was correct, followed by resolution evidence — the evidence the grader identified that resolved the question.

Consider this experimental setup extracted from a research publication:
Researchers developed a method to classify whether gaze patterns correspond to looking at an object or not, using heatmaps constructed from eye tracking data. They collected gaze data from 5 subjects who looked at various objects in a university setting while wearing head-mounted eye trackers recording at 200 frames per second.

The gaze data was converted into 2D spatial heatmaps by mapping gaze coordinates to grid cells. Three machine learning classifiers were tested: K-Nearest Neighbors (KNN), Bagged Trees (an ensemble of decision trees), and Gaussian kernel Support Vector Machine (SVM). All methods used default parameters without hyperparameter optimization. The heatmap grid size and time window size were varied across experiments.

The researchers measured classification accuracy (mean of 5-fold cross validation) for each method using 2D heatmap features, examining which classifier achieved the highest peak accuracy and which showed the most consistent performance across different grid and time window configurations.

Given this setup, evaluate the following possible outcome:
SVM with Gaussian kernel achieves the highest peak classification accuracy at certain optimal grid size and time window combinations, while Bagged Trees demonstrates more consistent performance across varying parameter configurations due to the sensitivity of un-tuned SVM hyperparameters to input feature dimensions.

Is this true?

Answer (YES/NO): NO